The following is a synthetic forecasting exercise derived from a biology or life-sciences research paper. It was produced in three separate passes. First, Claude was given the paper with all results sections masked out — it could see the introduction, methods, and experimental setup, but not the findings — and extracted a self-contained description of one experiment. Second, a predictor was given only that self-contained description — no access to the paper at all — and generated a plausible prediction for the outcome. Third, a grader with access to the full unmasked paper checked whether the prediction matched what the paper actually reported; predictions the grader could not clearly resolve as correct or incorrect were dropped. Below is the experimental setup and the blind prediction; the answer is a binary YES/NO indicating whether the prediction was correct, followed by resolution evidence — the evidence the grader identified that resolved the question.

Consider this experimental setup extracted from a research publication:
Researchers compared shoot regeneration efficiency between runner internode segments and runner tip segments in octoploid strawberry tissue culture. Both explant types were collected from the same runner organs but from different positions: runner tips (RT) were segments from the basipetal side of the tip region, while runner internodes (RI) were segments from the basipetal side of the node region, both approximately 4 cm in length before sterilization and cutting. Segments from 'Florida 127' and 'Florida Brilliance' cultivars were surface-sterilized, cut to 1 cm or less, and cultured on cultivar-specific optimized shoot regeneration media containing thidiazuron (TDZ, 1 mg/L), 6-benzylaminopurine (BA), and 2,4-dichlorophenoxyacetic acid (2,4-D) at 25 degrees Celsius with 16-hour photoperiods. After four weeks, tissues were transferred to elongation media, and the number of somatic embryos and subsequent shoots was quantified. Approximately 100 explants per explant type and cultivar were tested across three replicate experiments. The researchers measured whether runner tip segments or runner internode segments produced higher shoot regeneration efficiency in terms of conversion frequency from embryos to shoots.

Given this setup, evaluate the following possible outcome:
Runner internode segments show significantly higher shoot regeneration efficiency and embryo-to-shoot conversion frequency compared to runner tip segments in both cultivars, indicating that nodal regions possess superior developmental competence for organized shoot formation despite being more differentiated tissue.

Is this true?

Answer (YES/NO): NO